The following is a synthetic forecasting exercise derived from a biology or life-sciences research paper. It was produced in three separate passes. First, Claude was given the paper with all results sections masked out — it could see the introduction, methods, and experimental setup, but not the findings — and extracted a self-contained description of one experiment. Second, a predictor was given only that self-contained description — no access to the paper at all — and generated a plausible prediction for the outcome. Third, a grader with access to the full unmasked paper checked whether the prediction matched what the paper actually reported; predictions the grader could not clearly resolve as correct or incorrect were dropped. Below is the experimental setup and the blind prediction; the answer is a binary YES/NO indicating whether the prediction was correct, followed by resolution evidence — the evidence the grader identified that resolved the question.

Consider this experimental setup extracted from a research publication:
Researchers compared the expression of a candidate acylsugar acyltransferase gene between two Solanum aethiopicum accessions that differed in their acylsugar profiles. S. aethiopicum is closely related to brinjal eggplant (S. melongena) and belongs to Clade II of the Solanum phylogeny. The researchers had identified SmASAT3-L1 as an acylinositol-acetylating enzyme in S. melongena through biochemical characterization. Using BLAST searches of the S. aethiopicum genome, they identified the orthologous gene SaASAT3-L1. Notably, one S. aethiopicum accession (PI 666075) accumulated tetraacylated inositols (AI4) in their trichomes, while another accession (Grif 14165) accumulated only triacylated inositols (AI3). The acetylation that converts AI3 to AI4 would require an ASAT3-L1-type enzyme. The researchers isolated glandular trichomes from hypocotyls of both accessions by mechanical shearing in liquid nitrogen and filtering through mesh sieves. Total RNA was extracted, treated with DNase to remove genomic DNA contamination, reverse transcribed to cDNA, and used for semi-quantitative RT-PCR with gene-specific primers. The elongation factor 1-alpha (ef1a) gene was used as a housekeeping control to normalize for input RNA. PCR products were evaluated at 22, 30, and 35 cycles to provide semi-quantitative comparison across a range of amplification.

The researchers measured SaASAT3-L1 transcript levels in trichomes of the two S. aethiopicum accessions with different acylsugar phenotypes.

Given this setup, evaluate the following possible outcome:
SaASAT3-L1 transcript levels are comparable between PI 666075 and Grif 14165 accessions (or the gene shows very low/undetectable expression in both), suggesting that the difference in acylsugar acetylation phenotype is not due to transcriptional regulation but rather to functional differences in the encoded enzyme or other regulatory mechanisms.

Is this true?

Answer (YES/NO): NO